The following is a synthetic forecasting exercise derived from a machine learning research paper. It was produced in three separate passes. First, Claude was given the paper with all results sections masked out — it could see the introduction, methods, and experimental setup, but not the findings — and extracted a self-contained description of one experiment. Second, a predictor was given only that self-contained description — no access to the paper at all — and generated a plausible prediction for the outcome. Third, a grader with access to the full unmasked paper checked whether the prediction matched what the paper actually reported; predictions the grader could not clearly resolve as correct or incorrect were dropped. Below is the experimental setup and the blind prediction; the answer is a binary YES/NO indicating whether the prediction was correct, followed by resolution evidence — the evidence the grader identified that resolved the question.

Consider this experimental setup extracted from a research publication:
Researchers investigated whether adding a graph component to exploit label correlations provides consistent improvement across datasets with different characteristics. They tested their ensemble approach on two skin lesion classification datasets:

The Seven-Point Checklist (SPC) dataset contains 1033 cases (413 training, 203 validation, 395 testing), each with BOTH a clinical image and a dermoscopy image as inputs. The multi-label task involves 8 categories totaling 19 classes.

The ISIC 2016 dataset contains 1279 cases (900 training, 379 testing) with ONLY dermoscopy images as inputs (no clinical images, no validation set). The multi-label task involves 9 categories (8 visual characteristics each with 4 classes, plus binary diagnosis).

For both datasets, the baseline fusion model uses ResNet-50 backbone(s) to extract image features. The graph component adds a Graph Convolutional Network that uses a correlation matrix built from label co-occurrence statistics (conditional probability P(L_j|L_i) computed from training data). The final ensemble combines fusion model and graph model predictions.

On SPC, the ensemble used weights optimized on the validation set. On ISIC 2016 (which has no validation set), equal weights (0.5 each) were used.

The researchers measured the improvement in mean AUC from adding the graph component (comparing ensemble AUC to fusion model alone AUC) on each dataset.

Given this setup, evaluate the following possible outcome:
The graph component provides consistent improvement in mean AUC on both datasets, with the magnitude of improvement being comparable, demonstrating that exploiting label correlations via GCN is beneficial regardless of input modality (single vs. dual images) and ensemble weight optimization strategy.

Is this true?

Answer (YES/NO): YES